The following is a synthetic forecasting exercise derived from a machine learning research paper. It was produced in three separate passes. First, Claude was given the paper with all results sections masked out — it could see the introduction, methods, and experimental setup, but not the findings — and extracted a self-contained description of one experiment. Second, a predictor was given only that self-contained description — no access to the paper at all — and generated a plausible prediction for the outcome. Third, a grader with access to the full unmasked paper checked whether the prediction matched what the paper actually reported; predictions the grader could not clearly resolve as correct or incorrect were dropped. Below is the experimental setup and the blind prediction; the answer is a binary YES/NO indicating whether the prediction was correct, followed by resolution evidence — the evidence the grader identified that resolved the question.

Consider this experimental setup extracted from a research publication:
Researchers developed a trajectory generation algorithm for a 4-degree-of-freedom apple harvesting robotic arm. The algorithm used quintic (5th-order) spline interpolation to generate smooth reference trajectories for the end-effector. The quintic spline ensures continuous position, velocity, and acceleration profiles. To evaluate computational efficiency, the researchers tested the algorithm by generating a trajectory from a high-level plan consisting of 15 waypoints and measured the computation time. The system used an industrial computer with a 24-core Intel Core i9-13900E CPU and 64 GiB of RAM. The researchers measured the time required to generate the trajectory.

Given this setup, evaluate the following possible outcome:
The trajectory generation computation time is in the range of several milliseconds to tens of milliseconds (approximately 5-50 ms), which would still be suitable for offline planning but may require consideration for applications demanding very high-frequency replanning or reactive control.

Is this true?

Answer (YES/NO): NO